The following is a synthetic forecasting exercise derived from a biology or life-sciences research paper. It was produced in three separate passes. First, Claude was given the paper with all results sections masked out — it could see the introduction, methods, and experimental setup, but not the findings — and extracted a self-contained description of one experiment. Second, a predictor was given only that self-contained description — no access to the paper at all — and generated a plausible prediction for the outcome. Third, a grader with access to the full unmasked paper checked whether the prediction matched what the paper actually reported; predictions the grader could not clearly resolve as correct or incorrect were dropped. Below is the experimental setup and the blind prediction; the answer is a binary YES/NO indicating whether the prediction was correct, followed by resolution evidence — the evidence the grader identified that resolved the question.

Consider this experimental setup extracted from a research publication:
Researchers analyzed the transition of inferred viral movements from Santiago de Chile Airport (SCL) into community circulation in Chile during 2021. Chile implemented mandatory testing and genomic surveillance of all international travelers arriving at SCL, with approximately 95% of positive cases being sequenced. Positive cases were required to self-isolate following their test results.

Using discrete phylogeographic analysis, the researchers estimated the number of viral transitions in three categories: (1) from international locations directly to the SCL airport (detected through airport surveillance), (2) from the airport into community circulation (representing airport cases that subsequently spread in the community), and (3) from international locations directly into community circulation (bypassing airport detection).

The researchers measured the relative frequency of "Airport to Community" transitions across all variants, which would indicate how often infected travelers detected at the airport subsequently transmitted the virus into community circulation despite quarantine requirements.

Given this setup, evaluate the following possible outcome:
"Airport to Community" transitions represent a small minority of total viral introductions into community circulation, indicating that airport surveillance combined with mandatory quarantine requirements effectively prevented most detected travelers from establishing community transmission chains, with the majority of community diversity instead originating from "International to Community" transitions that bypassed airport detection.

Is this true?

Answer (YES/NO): YES